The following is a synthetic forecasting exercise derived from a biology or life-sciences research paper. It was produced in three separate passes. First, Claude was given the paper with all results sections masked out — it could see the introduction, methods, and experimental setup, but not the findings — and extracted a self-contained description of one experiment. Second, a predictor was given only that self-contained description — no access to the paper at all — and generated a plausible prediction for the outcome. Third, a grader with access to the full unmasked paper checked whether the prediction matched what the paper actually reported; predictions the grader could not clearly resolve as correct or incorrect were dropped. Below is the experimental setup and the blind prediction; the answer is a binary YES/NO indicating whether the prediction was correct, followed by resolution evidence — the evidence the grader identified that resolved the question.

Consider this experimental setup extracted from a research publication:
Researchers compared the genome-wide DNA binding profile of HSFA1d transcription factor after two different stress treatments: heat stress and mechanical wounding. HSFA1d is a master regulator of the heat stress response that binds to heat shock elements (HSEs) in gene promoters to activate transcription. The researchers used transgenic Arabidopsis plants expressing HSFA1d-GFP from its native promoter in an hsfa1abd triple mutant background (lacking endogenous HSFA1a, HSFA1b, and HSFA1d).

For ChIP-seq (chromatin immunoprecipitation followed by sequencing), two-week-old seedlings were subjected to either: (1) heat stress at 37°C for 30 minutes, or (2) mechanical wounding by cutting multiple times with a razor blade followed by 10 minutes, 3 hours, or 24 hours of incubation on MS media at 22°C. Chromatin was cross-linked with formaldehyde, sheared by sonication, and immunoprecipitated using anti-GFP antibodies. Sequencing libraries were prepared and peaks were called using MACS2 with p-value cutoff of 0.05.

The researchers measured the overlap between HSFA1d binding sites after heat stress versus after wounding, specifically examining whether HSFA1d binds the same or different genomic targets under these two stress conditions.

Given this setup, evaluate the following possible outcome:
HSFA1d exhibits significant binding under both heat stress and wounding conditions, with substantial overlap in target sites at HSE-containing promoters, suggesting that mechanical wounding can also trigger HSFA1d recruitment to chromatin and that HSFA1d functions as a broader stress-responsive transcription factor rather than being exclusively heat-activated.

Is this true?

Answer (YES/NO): YES